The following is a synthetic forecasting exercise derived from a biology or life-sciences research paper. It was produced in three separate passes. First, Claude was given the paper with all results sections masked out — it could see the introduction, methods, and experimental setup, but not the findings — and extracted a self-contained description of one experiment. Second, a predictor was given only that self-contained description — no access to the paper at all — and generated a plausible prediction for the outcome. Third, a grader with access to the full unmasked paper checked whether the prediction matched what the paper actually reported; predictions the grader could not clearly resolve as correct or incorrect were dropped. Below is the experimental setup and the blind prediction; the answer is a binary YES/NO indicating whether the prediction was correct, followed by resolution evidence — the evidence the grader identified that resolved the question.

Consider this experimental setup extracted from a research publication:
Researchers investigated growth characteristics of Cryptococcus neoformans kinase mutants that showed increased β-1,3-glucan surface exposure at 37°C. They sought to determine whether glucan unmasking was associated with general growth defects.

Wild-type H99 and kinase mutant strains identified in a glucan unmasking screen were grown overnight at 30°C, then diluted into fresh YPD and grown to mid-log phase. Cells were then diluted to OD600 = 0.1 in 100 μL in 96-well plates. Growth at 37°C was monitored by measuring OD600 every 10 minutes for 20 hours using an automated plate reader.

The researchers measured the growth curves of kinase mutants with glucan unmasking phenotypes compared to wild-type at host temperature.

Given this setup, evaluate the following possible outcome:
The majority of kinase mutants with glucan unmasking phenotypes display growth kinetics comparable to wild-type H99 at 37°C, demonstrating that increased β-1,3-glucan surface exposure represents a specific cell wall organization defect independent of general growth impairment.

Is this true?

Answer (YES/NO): NO